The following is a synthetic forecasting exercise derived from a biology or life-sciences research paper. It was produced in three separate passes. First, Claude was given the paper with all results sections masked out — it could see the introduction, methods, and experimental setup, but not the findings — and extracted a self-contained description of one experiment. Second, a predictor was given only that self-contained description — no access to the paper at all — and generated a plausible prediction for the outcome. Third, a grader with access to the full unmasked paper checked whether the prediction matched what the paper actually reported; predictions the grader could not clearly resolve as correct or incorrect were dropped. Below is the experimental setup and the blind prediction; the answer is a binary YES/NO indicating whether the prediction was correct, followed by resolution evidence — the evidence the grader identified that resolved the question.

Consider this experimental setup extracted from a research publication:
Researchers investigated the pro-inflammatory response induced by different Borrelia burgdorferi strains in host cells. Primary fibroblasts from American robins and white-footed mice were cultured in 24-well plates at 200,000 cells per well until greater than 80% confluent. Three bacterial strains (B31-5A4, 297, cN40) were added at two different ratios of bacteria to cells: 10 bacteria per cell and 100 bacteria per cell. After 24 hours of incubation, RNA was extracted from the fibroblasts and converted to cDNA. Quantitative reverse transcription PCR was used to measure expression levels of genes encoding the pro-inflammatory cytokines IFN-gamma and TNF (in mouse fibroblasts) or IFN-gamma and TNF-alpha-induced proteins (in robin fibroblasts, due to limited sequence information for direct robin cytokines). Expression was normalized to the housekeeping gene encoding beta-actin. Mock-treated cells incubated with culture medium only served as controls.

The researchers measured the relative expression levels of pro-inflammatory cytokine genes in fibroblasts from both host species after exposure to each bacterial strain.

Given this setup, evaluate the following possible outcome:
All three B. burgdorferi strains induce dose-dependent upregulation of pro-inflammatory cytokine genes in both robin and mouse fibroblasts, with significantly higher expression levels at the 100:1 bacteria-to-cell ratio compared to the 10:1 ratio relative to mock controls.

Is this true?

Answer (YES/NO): NO